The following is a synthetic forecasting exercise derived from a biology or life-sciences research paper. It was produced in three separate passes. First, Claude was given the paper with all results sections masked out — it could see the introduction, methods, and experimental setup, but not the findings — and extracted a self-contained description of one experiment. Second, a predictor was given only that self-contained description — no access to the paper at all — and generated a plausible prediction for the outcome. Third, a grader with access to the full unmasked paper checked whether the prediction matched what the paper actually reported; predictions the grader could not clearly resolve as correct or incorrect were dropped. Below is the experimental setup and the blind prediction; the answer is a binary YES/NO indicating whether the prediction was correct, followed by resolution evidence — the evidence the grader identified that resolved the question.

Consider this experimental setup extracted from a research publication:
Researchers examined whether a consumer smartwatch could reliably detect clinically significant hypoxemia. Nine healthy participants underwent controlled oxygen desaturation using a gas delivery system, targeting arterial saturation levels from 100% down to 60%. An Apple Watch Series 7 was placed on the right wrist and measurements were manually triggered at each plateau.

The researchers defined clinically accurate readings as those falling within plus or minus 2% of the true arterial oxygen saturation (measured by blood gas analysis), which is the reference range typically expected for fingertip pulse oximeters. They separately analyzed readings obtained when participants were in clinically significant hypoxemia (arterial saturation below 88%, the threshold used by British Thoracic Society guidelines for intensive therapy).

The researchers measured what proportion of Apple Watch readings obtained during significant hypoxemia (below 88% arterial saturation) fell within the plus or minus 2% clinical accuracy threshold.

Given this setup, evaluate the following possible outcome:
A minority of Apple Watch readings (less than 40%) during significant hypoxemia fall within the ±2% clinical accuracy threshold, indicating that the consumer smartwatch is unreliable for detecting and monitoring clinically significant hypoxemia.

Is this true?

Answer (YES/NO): YES